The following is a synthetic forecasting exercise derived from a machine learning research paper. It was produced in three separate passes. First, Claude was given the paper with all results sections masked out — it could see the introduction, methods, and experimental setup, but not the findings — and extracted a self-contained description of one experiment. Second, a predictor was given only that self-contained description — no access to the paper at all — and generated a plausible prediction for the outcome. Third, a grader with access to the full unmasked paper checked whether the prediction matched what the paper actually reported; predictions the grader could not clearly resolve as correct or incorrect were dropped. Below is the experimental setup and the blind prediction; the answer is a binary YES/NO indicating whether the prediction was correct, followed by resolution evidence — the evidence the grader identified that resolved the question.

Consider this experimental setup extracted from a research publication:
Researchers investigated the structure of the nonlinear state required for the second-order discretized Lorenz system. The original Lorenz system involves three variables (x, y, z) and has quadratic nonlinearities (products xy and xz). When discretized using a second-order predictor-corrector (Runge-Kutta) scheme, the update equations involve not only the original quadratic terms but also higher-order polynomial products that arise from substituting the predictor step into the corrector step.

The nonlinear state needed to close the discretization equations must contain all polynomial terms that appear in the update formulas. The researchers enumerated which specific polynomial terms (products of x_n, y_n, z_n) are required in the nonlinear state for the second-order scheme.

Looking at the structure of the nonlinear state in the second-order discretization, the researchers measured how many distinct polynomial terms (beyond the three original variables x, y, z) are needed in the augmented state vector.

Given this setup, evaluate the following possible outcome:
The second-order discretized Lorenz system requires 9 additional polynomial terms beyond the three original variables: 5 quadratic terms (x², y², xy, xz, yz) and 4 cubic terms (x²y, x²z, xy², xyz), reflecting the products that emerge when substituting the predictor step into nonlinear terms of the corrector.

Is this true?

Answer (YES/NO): NO